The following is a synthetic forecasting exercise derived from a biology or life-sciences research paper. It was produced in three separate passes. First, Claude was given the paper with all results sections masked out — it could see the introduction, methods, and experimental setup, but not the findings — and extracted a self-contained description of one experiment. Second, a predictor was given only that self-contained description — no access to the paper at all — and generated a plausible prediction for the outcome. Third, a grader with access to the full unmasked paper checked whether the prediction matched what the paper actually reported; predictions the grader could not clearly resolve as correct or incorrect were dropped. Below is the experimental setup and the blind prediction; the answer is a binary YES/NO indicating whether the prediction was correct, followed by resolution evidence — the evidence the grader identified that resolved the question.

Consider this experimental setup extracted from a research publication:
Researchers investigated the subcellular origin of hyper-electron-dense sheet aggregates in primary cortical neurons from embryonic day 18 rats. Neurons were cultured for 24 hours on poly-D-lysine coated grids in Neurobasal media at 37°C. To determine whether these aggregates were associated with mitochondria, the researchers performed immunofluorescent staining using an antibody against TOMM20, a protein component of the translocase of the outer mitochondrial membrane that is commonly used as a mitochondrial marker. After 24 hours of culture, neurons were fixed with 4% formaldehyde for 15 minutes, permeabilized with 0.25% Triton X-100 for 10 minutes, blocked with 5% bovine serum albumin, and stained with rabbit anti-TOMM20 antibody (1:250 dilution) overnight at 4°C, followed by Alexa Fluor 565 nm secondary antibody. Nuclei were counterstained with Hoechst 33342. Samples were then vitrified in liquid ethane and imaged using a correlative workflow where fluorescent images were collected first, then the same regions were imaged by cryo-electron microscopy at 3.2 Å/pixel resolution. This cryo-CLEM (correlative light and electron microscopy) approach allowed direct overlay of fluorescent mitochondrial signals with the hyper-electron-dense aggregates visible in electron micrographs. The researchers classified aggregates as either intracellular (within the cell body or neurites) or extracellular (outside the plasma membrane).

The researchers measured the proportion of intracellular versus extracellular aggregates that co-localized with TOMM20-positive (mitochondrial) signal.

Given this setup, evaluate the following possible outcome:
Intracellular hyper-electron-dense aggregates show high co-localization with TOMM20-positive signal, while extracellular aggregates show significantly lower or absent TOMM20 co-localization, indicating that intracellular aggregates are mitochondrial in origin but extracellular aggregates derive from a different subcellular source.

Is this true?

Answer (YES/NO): NO